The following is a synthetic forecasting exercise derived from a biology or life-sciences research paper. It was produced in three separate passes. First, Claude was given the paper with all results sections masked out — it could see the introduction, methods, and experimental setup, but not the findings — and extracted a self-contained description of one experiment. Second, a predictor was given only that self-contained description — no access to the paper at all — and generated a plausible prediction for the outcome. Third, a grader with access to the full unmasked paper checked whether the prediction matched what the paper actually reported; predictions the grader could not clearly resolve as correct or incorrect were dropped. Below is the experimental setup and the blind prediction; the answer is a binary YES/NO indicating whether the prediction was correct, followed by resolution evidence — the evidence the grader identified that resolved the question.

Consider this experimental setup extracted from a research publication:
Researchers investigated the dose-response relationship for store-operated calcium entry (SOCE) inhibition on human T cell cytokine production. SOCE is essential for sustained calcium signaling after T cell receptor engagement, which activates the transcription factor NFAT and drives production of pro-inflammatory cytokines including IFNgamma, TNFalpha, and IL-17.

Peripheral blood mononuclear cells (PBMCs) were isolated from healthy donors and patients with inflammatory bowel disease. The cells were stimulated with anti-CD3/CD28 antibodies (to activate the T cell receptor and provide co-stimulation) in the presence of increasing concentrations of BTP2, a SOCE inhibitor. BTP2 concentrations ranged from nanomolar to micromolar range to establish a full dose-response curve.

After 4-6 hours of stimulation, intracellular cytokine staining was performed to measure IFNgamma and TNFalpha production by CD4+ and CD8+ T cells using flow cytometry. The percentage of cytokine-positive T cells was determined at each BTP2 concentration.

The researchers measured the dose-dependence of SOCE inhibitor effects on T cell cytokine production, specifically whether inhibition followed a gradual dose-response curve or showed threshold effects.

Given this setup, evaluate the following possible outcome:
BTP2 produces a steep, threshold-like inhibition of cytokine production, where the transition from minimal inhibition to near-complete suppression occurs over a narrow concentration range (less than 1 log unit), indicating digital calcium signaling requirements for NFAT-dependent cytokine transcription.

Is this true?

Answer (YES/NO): NO